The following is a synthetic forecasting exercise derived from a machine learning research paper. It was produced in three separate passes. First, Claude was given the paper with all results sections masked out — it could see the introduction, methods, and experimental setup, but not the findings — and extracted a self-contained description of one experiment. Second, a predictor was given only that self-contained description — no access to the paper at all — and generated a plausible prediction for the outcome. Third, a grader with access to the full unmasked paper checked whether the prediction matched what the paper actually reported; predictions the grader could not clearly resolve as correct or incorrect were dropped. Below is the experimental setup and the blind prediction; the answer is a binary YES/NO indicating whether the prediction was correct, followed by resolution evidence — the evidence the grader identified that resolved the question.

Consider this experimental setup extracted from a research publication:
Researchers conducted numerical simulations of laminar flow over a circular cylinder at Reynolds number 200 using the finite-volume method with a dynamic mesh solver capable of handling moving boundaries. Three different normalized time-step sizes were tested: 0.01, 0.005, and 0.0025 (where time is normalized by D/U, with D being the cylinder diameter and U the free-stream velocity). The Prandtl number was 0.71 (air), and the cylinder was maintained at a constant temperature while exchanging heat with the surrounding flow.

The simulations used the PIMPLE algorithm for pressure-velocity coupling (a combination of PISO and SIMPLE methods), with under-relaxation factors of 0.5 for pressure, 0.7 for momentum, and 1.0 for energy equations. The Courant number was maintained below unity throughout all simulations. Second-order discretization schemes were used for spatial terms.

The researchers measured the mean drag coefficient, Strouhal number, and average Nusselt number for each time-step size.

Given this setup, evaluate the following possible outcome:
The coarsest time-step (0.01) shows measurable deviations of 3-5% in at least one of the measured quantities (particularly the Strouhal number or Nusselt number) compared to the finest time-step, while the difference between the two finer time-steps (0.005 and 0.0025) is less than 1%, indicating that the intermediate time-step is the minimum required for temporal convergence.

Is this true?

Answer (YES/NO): NO